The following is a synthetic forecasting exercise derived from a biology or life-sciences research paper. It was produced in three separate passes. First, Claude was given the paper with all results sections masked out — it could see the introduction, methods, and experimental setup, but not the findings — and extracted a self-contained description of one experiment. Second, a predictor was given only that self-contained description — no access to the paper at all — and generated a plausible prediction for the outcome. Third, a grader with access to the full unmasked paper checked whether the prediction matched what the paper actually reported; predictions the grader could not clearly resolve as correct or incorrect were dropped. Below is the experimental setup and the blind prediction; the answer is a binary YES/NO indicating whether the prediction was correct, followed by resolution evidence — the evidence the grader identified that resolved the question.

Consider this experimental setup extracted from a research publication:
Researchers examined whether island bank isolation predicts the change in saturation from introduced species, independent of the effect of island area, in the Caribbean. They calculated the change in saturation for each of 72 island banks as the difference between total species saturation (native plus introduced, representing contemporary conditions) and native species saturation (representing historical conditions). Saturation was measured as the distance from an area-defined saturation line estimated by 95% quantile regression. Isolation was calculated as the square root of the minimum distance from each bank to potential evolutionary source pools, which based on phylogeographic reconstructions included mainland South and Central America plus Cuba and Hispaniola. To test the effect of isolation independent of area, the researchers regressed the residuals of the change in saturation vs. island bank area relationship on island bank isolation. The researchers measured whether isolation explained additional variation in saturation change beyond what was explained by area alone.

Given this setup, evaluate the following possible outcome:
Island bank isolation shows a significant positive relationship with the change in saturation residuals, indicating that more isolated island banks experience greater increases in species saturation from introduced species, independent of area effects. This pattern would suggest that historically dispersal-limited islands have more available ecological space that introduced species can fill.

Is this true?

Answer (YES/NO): YES